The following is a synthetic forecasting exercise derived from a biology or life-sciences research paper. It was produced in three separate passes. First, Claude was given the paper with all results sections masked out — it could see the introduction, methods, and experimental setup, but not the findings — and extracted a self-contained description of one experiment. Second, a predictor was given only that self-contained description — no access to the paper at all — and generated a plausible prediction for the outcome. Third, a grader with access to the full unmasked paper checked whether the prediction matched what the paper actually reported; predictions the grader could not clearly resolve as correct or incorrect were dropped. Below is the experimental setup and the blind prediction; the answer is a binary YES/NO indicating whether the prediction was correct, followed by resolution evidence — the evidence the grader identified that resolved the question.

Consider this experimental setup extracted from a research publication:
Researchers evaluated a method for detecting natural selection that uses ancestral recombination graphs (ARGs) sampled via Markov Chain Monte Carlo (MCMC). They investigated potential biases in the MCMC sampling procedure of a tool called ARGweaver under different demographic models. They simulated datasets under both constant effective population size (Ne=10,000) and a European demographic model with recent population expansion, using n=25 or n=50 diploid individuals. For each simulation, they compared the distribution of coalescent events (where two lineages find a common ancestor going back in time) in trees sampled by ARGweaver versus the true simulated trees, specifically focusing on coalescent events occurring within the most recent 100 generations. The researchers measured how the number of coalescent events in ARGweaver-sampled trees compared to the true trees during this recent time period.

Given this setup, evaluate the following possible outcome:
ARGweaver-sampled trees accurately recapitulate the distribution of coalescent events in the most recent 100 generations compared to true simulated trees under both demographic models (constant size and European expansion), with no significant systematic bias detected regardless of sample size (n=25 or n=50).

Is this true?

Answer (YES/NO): NO